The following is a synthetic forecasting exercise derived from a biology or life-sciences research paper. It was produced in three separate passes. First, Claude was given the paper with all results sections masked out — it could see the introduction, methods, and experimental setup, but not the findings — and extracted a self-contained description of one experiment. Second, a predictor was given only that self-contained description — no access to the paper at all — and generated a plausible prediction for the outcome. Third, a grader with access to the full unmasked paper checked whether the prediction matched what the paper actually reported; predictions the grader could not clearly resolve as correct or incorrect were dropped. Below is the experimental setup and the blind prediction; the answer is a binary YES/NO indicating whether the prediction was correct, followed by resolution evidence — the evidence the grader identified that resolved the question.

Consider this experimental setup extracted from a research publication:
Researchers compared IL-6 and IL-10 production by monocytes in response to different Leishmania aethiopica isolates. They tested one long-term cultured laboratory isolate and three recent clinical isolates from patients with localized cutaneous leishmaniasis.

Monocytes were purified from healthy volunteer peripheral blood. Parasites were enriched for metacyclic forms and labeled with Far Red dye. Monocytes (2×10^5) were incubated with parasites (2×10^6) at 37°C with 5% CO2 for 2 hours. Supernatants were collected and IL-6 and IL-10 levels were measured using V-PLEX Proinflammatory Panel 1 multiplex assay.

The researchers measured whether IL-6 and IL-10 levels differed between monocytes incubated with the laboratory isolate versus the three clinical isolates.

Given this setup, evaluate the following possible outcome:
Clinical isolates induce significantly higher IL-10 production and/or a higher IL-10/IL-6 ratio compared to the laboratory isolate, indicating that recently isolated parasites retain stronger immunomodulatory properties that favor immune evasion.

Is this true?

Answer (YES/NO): NO